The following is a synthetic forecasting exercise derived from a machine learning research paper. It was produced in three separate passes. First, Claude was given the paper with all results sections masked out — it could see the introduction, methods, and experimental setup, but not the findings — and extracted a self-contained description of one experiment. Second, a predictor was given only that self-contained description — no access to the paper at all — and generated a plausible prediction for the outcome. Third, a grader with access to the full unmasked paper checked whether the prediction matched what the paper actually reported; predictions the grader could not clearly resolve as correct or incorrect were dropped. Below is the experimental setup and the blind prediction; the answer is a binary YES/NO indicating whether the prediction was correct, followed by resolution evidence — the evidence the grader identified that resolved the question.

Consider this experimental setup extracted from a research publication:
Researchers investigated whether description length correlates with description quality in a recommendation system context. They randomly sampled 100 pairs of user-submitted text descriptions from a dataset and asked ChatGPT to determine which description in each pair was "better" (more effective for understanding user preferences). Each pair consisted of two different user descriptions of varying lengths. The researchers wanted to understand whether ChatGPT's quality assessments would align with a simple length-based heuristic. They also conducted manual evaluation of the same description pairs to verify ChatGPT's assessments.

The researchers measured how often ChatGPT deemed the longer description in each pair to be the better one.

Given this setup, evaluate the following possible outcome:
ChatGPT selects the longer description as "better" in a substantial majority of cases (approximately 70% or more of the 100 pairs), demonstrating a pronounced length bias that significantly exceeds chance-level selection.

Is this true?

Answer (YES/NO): YES